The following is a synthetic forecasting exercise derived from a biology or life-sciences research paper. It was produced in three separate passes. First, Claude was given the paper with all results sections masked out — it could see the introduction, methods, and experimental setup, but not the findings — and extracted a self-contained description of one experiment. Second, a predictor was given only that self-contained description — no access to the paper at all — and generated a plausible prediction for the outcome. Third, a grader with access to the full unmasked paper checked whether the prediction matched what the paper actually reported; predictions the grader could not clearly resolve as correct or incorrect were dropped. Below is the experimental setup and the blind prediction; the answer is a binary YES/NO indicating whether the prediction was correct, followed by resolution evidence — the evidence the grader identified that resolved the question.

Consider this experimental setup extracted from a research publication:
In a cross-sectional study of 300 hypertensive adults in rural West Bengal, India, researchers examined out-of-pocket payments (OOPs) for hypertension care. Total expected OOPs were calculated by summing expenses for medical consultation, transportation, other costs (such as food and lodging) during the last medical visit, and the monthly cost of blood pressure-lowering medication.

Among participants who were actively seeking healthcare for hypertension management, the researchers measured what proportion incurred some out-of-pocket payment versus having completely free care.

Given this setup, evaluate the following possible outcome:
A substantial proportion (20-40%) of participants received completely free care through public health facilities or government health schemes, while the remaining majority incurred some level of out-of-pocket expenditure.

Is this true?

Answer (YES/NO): NO